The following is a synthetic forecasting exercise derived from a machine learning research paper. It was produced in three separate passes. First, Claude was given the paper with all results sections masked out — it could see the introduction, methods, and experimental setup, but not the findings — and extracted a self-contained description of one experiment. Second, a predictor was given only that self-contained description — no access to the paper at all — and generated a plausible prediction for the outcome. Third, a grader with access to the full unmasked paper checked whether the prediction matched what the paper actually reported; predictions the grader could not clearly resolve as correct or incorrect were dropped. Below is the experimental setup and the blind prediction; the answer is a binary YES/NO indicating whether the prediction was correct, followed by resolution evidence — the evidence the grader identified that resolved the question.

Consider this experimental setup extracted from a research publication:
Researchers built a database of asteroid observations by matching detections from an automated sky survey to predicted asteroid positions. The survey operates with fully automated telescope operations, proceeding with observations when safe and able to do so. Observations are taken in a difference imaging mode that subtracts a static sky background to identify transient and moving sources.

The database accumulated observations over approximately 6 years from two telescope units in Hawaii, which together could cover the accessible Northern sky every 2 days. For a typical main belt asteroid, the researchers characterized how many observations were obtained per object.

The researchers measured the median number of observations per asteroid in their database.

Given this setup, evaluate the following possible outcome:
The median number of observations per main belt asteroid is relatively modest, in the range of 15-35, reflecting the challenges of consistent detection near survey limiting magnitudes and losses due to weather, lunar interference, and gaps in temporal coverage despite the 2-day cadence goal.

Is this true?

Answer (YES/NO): NO